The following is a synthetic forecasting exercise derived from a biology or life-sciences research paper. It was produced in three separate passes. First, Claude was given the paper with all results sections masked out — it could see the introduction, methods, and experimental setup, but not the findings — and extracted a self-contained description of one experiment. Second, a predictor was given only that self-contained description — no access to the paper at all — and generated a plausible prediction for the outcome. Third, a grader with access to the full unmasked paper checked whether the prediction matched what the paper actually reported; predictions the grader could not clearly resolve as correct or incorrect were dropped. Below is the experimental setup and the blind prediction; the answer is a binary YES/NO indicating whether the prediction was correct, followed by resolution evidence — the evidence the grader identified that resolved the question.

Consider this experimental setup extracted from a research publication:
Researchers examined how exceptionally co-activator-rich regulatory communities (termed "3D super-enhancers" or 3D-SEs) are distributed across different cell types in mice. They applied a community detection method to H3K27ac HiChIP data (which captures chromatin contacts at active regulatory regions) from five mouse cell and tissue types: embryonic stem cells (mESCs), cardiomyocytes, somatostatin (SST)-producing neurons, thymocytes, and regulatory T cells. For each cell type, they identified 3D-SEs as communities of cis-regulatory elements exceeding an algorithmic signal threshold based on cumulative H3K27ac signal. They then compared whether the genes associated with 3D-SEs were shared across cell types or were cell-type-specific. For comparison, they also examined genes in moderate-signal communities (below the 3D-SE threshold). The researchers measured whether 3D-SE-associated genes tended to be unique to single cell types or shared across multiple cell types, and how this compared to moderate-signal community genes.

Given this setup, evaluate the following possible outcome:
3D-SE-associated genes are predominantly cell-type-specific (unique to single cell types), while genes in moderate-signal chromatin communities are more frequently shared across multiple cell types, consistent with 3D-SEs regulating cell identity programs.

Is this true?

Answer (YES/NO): YES